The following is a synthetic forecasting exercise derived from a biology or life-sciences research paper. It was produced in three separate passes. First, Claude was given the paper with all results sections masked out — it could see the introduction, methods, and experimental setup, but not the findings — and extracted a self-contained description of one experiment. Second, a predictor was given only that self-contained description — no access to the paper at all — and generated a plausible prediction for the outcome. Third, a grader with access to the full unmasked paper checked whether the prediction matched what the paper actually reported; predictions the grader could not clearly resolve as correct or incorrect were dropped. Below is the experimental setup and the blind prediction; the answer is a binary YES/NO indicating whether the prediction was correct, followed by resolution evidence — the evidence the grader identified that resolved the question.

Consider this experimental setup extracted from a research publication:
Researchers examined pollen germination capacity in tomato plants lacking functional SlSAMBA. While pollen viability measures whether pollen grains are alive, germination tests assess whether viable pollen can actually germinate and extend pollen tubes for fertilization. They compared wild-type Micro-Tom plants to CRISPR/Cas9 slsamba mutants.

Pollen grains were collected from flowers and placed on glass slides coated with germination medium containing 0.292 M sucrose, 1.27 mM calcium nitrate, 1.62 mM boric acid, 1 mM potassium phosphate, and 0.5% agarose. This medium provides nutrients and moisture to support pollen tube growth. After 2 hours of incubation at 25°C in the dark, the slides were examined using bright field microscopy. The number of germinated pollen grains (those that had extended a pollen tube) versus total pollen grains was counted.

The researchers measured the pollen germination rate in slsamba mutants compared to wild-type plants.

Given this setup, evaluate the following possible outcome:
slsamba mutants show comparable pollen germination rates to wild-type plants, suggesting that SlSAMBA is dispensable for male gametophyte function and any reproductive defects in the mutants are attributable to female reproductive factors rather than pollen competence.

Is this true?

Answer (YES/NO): NO